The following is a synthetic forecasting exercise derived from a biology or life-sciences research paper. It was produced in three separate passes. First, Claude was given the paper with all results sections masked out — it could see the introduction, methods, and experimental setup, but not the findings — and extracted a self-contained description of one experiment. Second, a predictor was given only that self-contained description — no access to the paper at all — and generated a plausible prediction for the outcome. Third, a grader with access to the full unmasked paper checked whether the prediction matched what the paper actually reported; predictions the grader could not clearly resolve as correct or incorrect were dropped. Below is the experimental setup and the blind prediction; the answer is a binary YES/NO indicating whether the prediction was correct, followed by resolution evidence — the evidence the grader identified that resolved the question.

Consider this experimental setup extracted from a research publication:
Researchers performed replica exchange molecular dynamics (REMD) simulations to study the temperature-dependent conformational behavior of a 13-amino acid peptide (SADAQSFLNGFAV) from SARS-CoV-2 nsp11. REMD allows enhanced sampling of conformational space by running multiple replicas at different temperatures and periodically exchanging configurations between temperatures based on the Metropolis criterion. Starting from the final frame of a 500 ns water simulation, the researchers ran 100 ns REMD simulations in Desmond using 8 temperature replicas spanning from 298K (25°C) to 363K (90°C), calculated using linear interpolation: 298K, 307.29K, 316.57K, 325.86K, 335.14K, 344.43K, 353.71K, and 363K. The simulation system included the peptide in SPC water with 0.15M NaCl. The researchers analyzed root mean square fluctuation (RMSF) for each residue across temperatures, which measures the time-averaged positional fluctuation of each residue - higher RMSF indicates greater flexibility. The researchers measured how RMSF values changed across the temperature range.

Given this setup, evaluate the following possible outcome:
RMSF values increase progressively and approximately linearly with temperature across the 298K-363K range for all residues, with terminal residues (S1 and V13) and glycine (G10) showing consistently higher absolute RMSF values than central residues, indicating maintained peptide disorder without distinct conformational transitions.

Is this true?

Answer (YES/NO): NO